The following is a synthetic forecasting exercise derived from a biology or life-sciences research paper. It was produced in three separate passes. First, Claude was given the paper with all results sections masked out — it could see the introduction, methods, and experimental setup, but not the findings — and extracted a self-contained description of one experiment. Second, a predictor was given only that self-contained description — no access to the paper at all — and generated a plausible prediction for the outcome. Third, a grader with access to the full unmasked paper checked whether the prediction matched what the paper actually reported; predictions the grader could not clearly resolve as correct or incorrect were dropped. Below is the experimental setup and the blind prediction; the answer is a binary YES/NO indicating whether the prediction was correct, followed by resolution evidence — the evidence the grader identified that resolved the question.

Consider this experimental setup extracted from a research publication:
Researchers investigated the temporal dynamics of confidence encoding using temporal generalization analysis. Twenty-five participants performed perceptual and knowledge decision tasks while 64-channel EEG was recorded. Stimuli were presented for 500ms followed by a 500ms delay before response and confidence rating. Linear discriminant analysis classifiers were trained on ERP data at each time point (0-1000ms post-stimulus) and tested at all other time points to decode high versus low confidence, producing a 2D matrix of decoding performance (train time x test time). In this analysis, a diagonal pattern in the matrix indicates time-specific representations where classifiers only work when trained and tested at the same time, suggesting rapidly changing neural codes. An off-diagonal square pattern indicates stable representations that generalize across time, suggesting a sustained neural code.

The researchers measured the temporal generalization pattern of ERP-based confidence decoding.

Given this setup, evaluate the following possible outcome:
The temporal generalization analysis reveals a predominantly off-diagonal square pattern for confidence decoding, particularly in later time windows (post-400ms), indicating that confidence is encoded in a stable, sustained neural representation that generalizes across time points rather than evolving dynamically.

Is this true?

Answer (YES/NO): NO